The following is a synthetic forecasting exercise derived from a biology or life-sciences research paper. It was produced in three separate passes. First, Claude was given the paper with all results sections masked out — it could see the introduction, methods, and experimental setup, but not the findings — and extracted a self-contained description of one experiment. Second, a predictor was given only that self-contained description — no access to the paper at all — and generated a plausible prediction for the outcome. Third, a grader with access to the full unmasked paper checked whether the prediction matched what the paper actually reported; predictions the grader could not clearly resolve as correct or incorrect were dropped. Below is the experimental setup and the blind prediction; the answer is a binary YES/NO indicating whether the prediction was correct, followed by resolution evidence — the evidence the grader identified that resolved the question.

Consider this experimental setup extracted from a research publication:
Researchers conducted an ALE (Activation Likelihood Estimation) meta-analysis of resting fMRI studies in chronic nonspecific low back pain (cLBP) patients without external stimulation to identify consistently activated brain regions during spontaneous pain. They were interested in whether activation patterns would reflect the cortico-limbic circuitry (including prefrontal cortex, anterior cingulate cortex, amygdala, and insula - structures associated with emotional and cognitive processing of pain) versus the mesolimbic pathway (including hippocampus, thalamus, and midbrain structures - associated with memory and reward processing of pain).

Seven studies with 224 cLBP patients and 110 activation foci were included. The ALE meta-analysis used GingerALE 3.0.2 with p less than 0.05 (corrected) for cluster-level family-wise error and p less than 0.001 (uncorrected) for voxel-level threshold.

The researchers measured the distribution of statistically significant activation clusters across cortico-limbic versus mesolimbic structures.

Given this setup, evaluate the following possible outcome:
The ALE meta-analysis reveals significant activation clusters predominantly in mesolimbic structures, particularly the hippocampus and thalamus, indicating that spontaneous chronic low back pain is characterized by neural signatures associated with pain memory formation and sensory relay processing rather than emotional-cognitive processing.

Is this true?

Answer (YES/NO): NO